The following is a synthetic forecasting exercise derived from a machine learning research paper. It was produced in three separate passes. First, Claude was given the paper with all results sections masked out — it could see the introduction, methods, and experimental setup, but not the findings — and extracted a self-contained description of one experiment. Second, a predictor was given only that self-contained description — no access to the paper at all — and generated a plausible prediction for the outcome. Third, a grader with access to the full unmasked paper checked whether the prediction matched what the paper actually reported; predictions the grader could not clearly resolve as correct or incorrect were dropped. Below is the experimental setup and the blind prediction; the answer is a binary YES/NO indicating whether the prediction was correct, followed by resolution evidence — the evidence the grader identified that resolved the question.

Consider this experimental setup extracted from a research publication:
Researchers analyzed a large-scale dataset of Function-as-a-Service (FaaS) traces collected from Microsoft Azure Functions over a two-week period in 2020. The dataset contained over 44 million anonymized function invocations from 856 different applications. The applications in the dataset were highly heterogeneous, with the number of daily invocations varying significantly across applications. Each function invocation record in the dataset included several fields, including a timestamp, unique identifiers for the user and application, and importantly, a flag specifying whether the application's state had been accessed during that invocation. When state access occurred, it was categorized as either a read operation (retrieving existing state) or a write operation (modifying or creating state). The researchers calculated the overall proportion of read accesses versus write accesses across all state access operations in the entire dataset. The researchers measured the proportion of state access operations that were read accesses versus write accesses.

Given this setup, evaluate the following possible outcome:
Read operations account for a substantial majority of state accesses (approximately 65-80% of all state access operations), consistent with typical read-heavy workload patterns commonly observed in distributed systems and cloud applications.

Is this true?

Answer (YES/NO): YES